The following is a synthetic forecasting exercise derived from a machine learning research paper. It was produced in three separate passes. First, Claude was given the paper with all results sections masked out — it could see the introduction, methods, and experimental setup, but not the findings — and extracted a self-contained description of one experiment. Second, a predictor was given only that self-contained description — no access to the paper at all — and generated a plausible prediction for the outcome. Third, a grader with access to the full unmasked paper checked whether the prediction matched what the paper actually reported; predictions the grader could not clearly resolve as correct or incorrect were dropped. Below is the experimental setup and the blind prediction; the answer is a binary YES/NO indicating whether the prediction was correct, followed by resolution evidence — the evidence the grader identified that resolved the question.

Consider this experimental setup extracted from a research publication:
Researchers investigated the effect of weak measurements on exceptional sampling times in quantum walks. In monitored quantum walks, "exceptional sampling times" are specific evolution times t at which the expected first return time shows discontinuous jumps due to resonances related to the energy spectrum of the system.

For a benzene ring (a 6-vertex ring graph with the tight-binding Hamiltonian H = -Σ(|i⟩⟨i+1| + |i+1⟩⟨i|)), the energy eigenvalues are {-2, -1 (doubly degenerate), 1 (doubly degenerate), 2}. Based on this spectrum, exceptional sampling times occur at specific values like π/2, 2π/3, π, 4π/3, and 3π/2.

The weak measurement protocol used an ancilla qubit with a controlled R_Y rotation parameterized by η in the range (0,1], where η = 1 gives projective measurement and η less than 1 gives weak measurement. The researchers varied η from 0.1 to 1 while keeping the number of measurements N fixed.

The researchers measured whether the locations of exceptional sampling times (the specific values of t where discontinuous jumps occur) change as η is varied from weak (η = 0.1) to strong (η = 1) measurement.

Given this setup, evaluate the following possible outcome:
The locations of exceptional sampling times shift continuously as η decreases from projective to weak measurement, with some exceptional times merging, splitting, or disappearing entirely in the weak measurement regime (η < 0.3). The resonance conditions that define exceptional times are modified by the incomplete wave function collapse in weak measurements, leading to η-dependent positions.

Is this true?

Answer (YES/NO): NO